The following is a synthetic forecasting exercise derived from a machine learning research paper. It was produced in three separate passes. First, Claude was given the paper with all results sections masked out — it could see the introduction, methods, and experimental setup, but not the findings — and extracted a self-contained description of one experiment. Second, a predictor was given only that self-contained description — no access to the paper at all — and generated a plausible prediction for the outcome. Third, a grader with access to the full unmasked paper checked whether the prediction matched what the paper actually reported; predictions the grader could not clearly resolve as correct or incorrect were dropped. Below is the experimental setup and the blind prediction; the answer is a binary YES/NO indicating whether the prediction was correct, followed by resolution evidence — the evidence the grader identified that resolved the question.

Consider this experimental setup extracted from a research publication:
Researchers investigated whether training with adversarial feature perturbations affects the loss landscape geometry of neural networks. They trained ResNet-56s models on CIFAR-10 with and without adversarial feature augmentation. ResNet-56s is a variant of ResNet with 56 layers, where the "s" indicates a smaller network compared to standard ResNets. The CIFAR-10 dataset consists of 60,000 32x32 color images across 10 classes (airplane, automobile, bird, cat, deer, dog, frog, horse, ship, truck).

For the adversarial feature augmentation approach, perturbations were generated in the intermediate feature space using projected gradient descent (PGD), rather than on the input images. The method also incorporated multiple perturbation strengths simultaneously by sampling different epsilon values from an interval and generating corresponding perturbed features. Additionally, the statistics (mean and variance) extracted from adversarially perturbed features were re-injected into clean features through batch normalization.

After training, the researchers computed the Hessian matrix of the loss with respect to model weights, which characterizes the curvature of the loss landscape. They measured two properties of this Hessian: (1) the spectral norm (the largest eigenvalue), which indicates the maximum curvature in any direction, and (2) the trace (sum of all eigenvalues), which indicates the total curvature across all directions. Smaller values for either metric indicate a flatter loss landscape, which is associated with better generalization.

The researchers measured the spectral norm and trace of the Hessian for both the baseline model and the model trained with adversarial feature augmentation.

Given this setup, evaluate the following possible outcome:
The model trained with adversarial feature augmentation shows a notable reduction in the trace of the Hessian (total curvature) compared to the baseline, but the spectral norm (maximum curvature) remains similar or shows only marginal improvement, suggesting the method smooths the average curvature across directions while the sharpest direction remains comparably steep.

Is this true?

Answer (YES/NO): NO